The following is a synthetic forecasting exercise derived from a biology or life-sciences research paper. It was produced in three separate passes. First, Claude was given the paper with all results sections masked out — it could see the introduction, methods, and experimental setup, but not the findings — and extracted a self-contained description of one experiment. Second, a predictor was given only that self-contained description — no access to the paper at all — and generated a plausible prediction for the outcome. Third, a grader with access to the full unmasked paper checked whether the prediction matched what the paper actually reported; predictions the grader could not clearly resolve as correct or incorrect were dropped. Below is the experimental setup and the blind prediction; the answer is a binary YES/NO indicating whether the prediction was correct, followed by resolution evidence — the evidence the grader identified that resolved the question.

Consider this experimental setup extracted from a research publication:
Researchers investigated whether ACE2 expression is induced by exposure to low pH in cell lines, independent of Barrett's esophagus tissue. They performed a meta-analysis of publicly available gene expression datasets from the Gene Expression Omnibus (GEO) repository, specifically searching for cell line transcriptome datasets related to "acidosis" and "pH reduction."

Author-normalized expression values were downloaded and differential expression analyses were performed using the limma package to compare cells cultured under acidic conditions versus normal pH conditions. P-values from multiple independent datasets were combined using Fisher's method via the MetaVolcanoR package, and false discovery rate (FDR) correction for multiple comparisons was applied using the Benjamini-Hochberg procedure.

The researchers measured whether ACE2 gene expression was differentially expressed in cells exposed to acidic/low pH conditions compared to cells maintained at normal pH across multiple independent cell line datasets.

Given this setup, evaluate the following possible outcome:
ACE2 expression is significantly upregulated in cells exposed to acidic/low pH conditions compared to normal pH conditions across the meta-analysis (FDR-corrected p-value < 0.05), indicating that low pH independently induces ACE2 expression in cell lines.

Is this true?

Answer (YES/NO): NO